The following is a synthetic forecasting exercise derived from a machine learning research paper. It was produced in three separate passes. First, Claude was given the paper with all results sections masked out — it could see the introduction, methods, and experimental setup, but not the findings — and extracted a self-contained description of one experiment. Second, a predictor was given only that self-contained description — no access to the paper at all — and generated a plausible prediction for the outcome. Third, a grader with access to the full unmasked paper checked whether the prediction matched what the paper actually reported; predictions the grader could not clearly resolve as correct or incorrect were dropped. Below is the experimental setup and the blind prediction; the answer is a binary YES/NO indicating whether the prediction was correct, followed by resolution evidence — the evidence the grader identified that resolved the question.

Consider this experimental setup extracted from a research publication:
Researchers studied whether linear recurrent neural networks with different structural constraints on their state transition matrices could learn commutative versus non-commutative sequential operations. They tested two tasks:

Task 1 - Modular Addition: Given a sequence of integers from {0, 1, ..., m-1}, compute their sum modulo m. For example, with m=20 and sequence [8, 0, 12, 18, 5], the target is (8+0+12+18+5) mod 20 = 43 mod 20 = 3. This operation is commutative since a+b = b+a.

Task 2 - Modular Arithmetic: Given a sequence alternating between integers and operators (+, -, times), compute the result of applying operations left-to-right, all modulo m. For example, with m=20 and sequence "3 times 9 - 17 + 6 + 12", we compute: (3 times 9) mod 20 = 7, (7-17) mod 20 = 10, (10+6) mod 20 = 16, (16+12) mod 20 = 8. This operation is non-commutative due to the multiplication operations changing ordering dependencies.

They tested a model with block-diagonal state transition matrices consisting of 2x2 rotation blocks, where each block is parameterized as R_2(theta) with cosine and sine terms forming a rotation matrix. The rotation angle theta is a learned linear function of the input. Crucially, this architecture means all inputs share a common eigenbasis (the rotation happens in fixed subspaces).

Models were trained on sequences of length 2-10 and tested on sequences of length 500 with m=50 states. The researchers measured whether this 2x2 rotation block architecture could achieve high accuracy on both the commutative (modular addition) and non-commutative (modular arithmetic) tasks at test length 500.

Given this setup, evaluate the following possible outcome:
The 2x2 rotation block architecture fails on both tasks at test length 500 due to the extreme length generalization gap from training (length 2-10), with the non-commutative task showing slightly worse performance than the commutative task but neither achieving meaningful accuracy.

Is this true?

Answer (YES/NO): NO